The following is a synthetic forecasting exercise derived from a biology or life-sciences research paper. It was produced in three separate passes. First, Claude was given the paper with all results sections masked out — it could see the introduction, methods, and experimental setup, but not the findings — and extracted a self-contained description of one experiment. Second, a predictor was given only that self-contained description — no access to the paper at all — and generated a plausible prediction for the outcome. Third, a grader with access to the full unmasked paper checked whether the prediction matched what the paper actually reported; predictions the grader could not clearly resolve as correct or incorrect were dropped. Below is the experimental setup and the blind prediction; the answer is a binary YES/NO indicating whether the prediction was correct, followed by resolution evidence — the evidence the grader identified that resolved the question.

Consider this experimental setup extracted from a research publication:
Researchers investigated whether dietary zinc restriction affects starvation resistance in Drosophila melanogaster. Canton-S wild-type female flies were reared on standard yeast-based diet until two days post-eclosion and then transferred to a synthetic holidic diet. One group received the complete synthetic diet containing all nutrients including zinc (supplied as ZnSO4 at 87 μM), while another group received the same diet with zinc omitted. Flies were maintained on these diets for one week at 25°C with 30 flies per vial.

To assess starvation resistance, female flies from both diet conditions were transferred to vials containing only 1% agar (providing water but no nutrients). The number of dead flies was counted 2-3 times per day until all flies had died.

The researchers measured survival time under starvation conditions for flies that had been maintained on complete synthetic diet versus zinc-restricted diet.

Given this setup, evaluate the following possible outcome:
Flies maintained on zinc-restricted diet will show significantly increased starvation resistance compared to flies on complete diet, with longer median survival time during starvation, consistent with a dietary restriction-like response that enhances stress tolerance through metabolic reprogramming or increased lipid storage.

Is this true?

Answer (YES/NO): YES